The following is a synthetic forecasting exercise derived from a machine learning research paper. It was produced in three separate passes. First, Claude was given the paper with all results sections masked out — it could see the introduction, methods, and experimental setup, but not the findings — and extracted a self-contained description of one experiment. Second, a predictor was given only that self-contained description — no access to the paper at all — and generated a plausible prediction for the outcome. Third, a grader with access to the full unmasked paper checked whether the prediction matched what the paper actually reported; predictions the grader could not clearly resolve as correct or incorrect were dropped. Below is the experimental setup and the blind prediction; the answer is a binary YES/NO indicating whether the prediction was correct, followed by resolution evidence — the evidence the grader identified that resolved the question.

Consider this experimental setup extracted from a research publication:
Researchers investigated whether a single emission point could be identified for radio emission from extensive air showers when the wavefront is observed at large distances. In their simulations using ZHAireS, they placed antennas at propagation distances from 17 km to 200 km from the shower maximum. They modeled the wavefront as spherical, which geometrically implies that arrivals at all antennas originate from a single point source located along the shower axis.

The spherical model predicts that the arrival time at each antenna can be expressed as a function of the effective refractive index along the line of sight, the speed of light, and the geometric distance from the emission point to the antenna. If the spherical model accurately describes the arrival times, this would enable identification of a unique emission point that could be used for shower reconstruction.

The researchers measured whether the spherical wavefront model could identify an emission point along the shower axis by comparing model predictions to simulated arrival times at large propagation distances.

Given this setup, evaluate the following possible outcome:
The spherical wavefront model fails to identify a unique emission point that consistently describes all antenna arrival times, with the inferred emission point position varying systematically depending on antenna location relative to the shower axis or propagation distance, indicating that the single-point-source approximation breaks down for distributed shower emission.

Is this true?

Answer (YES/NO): NO